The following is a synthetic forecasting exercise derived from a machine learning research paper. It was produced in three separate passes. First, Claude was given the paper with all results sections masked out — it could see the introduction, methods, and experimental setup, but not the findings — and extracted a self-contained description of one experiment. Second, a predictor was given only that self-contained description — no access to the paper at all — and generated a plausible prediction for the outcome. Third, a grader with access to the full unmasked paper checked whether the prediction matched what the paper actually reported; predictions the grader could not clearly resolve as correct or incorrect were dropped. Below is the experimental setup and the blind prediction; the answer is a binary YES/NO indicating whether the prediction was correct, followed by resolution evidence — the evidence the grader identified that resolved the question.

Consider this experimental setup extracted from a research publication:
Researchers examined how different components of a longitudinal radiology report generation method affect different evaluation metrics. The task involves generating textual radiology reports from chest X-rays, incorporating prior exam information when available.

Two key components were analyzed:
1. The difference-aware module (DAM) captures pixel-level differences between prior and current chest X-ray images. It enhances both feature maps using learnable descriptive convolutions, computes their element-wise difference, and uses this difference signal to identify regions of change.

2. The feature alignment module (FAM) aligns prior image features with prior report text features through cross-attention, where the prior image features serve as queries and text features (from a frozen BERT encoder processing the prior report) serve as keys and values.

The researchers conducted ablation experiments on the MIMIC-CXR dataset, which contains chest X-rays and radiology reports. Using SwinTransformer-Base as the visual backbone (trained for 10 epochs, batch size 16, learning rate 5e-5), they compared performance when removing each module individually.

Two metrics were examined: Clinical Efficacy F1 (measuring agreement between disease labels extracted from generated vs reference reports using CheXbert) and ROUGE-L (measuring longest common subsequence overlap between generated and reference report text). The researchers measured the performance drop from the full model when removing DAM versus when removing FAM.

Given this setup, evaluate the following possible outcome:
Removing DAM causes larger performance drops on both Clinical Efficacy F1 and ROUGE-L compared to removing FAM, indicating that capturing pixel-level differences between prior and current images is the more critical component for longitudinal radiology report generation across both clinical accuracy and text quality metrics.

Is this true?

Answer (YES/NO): YES